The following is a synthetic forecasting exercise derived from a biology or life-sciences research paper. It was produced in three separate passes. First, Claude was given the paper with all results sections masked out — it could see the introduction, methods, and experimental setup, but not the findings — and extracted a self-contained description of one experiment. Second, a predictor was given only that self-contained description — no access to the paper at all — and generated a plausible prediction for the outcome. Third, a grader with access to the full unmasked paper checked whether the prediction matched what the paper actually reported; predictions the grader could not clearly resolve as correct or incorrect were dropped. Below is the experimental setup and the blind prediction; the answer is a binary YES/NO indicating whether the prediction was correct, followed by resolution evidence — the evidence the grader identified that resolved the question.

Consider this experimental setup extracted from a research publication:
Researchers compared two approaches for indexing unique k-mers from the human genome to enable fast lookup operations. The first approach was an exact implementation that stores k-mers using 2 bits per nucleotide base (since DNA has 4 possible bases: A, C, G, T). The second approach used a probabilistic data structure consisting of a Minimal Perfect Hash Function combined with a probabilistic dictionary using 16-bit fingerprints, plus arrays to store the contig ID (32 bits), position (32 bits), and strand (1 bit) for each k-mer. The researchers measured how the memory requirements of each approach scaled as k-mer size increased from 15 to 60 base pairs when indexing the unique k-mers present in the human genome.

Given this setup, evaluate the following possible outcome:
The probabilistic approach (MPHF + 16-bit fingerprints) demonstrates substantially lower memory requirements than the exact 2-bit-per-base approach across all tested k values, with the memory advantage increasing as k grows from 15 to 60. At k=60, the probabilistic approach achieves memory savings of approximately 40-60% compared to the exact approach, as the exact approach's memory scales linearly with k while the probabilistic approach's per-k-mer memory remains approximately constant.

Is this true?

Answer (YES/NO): NO